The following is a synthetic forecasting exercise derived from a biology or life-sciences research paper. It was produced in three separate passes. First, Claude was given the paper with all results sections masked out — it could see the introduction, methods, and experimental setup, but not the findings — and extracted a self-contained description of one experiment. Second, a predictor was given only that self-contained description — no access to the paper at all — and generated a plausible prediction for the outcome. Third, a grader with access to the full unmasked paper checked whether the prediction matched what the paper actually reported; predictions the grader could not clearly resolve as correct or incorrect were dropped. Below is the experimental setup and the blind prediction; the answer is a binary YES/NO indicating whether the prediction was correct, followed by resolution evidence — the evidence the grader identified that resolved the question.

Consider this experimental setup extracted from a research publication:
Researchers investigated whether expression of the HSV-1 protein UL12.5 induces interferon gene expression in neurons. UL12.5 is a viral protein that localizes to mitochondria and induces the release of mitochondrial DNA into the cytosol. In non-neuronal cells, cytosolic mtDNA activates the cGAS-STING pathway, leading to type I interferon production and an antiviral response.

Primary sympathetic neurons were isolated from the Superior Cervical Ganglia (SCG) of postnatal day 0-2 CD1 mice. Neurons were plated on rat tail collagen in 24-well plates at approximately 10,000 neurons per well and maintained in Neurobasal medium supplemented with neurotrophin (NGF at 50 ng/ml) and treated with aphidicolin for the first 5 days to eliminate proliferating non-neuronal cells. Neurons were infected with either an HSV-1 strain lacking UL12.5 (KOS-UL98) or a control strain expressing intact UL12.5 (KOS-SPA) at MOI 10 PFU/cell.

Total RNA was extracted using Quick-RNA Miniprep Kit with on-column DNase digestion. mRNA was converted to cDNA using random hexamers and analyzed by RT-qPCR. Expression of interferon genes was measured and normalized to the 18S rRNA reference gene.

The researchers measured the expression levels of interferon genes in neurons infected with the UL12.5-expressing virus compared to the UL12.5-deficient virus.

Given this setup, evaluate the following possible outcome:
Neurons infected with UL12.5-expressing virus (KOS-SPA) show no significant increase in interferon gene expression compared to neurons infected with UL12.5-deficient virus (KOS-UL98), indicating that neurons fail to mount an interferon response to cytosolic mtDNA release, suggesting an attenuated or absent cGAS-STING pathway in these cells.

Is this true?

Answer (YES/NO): YES